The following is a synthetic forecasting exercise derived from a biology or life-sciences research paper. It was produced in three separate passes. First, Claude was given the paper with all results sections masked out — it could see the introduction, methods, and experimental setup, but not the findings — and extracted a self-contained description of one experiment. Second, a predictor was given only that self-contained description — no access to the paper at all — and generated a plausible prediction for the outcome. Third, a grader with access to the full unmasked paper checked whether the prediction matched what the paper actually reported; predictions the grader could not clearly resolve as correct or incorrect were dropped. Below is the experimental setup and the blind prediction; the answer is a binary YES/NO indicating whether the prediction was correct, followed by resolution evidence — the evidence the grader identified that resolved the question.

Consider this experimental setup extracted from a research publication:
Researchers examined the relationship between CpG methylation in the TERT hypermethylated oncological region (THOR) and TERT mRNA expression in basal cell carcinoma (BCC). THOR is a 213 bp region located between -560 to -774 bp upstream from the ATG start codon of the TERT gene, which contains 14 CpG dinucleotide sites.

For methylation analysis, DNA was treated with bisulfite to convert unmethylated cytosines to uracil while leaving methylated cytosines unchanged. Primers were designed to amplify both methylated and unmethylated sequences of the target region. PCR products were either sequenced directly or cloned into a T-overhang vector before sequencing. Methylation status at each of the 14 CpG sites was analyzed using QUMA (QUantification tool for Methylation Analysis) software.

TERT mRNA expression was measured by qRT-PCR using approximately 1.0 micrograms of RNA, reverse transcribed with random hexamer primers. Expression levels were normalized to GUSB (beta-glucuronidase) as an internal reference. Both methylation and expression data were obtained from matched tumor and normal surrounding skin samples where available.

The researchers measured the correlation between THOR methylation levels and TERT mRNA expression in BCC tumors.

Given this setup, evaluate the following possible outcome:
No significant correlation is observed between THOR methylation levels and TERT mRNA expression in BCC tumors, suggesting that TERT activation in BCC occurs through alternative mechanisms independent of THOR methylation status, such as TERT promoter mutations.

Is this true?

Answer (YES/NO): YES